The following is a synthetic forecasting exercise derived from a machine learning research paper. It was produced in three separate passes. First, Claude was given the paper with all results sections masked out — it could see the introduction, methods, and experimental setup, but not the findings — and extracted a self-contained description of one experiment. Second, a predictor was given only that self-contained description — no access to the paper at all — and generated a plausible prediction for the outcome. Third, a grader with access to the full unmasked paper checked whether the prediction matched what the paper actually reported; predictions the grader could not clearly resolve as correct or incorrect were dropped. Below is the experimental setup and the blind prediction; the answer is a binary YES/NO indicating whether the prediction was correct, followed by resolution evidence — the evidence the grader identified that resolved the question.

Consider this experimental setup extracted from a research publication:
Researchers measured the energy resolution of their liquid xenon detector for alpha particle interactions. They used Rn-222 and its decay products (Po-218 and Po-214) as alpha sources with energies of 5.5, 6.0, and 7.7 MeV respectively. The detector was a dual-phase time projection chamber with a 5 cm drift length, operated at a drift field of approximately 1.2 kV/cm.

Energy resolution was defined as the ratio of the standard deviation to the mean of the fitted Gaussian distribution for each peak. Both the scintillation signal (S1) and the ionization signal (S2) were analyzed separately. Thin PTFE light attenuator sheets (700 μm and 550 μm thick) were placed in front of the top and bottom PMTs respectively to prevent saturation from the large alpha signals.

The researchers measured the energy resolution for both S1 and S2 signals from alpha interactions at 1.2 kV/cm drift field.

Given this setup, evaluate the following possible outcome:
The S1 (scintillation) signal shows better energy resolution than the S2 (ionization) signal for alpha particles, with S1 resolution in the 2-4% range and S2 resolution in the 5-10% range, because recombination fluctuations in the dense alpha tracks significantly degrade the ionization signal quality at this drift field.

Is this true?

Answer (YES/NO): NO